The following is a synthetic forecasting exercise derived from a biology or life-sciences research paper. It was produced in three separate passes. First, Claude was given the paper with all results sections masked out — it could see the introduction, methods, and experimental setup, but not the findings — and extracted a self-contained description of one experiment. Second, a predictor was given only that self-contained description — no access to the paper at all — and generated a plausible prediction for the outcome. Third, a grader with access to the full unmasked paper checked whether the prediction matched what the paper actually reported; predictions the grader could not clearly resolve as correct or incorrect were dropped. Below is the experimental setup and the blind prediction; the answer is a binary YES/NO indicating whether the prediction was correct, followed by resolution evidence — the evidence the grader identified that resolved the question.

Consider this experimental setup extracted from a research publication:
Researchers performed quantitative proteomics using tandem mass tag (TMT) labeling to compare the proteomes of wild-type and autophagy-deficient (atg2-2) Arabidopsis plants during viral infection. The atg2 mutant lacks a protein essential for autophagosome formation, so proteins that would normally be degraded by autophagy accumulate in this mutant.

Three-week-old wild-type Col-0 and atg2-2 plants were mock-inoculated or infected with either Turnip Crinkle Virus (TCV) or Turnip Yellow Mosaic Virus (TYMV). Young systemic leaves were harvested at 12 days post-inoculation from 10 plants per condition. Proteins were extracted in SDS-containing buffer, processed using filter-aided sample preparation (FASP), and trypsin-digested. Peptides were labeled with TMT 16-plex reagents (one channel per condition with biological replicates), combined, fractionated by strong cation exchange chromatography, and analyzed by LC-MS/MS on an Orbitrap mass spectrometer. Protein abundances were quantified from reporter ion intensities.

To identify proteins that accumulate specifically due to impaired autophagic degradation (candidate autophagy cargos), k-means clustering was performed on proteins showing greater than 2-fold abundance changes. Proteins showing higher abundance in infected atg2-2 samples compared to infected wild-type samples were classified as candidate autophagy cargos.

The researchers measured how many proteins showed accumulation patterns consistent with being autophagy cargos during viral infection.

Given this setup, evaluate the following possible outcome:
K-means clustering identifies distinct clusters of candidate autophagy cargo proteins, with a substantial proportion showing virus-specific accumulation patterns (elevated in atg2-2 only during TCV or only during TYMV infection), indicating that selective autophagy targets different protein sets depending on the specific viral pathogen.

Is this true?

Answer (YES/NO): NO